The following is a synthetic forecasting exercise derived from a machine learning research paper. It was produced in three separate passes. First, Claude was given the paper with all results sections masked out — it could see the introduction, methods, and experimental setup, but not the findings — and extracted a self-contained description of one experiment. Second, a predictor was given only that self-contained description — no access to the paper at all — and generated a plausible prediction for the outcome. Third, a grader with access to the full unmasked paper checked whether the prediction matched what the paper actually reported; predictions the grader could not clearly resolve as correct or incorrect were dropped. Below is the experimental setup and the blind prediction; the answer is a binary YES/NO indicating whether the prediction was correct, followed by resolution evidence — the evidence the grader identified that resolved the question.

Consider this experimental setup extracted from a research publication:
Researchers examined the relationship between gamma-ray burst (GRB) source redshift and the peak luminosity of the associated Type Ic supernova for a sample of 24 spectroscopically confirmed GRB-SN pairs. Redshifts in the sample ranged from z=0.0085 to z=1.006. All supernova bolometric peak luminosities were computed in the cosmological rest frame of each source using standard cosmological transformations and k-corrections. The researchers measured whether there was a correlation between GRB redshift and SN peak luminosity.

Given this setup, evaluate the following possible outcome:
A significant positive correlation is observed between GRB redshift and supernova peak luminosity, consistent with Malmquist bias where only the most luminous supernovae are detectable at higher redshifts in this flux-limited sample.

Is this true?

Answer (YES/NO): NO